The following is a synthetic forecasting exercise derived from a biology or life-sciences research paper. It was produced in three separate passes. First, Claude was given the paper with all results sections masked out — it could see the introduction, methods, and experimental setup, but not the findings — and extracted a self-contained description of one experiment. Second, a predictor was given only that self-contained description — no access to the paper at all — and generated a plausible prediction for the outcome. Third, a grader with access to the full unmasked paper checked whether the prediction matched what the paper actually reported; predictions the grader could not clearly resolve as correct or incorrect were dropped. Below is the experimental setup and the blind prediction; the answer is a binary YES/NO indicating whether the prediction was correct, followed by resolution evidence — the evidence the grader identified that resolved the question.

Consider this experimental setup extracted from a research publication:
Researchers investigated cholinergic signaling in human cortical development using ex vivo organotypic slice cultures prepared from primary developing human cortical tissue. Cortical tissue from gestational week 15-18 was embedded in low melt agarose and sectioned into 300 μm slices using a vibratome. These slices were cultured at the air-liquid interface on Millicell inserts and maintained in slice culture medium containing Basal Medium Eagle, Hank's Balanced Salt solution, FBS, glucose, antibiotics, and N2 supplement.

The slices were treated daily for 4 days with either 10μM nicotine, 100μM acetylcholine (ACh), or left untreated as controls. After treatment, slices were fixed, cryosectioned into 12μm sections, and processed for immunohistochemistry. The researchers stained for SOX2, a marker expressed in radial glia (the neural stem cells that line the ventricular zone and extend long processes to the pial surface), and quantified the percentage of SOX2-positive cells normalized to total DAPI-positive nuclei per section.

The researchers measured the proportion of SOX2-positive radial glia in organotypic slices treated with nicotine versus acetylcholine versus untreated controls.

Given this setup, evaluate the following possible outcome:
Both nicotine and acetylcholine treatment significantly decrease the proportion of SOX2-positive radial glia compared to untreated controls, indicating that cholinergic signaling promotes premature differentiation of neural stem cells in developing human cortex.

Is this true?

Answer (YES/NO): NO